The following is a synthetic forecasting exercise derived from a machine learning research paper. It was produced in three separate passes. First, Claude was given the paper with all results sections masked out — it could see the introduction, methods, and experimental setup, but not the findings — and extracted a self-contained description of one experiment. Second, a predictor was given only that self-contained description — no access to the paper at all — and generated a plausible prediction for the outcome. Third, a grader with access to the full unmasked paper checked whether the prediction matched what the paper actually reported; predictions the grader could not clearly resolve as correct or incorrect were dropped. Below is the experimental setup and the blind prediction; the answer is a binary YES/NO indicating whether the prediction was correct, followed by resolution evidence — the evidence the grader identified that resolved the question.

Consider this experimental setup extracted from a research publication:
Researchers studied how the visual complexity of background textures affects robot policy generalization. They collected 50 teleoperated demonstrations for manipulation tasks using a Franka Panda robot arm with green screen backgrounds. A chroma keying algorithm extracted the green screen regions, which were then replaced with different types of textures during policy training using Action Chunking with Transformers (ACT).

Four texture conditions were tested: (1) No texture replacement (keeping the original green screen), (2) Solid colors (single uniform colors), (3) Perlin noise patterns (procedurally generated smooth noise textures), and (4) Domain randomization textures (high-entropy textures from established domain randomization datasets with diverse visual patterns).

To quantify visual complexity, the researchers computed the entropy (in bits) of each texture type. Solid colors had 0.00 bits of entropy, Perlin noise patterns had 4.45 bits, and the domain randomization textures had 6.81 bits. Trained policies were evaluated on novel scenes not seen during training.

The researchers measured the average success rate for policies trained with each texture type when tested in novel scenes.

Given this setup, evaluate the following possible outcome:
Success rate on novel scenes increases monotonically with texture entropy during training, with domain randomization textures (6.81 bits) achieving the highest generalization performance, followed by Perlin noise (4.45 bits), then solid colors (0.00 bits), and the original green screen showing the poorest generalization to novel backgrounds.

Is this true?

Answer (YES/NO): YES